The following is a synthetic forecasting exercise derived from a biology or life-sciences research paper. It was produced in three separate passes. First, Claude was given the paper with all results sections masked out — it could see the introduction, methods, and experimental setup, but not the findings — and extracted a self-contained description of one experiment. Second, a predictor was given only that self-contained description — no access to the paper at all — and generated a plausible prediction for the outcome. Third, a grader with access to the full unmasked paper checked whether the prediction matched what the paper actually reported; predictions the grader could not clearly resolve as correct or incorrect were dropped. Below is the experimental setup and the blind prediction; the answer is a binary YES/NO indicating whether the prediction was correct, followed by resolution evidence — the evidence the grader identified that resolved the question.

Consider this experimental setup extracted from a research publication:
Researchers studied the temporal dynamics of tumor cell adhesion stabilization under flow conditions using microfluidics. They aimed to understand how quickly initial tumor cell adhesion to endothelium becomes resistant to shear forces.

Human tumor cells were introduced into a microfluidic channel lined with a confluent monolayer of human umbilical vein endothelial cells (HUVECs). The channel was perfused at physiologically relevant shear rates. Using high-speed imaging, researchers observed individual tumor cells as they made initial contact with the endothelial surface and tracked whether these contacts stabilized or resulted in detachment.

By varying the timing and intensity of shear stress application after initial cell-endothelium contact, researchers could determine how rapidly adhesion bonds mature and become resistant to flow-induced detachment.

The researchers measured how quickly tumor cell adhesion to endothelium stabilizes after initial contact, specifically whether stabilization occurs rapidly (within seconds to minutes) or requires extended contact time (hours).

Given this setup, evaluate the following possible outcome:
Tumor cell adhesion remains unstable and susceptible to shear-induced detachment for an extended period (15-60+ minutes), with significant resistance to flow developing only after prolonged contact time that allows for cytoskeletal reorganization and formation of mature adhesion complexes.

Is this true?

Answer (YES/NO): NO